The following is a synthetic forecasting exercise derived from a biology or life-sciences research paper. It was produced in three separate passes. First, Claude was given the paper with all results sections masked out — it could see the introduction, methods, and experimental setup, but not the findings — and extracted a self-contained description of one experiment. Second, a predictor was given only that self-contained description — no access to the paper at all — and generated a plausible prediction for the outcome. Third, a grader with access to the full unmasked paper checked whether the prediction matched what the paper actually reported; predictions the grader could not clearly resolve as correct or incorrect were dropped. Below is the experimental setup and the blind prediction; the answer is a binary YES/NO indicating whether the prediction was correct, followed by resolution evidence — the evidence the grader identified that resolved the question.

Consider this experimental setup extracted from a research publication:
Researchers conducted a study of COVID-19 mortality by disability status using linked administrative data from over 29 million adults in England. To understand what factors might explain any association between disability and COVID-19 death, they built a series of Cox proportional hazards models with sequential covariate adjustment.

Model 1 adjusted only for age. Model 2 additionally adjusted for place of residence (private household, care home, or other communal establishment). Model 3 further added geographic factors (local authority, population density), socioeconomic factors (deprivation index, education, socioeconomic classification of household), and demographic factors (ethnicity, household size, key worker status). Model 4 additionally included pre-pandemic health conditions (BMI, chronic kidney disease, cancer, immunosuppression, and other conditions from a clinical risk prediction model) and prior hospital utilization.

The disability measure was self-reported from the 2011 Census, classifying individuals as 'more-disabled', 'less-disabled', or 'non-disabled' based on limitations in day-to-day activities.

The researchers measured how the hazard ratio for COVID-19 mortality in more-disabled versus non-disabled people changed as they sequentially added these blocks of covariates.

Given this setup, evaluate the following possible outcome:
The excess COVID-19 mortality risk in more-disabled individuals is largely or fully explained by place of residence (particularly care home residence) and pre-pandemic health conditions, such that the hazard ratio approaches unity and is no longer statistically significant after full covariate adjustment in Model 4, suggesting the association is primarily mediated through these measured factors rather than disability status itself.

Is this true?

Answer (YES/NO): NO